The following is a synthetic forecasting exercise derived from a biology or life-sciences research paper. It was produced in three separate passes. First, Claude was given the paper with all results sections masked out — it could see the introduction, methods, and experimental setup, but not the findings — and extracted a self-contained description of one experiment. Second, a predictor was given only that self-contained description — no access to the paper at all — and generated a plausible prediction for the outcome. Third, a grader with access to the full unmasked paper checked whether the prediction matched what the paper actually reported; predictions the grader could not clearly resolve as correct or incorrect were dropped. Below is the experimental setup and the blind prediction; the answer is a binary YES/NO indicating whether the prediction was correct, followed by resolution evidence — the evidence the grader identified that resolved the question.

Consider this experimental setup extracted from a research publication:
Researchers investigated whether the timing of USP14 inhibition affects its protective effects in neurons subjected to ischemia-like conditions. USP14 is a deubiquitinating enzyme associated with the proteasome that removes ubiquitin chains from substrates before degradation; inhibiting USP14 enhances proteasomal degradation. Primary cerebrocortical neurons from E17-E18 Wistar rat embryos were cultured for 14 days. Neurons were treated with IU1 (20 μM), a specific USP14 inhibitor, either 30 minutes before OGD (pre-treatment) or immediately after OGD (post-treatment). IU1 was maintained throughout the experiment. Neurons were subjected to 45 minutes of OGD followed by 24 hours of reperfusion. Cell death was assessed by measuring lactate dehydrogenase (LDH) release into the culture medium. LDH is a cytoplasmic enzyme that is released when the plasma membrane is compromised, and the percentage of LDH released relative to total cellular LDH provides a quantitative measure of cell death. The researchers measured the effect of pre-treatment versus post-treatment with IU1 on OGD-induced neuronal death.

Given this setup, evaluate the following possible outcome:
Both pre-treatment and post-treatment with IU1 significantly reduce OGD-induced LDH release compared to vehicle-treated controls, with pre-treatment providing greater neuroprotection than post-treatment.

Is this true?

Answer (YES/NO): NO